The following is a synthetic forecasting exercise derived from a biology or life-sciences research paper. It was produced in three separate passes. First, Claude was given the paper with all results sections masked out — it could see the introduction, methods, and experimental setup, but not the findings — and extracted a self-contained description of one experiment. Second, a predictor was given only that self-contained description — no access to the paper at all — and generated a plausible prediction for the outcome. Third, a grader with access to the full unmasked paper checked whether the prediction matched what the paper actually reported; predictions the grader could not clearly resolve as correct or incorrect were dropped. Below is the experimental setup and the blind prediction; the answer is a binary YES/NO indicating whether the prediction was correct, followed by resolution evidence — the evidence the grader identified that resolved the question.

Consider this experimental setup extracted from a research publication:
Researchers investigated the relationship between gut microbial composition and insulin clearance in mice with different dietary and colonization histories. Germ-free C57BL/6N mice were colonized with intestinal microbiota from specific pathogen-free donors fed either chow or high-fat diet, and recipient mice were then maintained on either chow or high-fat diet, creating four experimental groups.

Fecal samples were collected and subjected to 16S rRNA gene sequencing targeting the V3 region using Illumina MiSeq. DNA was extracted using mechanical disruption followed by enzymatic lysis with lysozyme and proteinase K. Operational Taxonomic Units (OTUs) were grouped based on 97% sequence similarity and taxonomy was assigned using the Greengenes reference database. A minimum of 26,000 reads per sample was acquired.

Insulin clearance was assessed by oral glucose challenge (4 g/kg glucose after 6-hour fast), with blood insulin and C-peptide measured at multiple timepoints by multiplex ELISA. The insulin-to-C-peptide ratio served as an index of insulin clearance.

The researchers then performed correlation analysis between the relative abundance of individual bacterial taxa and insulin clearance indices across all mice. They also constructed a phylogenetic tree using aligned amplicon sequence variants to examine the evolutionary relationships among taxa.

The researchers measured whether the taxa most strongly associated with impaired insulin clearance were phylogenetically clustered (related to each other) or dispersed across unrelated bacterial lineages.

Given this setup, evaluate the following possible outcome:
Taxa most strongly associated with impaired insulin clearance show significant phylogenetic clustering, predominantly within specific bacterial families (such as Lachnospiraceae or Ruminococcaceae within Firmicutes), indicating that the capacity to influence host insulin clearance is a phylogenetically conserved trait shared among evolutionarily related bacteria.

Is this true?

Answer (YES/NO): NO